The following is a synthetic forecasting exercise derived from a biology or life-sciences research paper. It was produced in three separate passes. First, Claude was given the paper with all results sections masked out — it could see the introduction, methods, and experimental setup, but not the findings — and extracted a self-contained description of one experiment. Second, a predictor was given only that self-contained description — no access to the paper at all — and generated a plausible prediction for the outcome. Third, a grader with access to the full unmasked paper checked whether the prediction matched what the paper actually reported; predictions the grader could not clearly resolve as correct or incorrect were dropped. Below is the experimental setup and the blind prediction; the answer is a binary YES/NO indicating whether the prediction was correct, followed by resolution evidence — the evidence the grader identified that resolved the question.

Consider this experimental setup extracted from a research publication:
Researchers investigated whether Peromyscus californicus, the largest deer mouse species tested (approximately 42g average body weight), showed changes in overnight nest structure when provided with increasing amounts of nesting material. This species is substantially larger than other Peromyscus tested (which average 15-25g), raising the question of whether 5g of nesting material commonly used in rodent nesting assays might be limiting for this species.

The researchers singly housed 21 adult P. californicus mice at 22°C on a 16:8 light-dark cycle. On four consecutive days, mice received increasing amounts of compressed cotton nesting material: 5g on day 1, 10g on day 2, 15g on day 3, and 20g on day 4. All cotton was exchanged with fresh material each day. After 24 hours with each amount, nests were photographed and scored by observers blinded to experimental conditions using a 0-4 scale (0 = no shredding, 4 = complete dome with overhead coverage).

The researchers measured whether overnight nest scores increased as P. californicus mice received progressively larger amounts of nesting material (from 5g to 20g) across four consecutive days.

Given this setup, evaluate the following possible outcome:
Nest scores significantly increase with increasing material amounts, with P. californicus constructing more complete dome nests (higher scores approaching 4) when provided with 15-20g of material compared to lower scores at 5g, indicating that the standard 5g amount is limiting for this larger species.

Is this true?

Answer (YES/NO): NO